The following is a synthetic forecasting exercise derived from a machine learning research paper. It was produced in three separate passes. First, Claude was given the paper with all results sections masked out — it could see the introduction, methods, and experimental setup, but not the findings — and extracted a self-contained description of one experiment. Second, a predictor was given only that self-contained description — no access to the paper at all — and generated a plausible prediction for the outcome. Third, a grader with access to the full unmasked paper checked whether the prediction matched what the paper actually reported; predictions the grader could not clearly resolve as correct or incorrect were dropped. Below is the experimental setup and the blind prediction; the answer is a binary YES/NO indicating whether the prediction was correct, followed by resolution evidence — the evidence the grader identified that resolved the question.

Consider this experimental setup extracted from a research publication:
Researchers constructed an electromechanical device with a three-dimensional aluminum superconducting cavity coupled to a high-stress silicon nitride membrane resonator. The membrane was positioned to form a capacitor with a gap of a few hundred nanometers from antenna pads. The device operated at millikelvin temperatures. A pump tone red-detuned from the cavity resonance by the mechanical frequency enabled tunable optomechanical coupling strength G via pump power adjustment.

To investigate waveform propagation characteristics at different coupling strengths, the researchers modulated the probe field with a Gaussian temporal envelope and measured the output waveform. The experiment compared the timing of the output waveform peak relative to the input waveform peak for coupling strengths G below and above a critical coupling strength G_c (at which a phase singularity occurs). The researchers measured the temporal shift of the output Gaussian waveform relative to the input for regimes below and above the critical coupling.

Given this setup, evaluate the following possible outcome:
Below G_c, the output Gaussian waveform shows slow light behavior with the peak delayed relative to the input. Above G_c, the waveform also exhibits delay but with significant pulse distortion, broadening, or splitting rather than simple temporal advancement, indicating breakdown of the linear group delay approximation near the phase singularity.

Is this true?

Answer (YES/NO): NO